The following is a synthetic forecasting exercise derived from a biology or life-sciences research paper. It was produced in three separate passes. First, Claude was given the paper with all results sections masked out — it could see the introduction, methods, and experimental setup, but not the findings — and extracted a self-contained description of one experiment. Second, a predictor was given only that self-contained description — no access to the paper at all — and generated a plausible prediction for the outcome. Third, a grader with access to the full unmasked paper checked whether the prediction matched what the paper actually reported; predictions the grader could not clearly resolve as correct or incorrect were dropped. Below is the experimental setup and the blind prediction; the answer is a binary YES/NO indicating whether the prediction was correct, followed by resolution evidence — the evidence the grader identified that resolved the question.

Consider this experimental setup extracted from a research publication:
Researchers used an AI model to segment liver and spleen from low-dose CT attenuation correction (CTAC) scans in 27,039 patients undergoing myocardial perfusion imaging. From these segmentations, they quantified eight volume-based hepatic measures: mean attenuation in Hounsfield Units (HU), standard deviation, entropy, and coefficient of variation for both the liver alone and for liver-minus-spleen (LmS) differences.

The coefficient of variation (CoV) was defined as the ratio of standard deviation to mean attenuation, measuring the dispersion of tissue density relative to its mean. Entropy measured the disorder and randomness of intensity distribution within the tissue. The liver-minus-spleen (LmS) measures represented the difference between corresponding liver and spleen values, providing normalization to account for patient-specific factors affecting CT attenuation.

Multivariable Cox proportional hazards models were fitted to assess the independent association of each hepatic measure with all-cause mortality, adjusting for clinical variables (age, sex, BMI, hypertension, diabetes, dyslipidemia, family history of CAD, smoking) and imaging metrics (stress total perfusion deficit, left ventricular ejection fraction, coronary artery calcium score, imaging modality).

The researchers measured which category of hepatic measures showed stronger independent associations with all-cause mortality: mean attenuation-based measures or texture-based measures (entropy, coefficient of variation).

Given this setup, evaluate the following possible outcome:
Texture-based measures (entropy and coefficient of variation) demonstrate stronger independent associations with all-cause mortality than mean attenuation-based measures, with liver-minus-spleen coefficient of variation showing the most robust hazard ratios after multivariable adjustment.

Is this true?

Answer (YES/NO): NO